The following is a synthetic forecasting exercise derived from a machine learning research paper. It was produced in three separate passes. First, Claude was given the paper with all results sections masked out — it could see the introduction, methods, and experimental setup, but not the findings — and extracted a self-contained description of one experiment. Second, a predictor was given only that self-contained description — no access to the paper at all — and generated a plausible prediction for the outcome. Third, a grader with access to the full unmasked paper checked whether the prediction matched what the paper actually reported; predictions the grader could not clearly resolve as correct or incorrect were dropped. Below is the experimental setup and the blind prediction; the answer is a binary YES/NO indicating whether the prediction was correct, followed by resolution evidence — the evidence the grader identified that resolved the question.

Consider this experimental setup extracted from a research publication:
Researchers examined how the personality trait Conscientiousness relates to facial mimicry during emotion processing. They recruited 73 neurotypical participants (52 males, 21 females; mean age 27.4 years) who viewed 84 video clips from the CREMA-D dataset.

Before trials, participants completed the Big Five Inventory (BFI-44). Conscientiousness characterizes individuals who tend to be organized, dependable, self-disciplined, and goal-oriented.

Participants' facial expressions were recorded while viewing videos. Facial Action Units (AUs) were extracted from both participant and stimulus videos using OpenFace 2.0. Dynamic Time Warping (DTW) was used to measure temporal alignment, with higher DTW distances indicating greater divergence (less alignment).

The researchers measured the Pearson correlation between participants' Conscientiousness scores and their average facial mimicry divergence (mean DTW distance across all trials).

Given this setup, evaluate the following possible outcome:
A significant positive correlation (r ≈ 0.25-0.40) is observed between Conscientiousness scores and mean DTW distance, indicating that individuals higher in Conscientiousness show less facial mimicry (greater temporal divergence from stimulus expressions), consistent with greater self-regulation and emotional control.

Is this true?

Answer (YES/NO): NO